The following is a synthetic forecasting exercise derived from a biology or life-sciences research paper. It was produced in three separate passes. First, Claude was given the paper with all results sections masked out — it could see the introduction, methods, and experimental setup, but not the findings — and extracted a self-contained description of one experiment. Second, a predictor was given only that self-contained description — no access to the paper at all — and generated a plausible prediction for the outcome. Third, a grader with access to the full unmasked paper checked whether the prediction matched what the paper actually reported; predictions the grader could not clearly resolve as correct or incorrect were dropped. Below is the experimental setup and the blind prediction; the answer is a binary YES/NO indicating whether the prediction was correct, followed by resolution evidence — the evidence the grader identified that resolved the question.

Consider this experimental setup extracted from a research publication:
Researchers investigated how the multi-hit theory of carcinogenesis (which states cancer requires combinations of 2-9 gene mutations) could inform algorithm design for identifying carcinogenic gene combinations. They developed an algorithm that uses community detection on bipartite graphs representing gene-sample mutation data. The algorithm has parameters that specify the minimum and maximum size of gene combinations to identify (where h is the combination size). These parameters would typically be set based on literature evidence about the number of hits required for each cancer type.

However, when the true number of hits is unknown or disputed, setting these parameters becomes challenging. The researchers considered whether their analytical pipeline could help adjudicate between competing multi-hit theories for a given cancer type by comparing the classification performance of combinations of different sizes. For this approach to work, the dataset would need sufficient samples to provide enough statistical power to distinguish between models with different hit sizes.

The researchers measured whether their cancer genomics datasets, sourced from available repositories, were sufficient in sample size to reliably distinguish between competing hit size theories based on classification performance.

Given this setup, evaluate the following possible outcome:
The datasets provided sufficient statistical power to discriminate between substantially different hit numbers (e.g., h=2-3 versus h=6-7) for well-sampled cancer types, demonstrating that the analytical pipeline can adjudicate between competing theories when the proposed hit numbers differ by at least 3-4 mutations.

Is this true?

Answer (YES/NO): NO